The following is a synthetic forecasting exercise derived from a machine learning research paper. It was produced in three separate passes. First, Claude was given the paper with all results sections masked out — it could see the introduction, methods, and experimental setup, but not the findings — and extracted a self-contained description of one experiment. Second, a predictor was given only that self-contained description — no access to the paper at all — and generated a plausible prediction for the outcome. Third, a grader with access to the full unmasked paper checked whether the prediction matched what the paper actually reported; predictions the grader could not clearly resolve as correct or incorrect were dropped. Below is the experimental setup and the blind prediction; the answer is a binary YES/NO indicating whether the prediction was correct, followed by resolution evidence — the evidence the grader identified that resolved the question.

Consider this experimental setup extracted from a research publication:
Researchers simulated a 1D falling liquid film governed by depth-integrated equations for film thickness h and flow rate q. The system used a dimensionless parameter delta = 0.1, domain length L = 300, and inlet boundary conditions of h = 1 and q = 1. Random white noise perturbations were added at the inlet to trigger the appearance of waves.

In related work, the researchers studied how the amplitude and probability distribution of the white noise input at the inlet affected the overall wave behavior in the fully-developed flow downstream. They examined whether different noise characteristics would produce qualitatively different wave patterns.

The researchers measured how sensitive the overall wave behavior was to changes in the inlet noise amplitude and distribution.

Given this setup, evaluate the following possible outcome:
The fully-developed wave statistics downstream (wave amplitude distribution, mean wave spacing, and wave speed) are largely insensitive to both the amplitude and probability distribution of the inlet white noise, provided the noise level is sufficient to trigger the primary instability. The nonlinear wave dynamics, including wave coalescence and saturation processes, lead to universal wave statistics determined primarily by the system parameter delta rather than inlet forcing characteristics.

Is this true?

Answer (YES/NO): NO